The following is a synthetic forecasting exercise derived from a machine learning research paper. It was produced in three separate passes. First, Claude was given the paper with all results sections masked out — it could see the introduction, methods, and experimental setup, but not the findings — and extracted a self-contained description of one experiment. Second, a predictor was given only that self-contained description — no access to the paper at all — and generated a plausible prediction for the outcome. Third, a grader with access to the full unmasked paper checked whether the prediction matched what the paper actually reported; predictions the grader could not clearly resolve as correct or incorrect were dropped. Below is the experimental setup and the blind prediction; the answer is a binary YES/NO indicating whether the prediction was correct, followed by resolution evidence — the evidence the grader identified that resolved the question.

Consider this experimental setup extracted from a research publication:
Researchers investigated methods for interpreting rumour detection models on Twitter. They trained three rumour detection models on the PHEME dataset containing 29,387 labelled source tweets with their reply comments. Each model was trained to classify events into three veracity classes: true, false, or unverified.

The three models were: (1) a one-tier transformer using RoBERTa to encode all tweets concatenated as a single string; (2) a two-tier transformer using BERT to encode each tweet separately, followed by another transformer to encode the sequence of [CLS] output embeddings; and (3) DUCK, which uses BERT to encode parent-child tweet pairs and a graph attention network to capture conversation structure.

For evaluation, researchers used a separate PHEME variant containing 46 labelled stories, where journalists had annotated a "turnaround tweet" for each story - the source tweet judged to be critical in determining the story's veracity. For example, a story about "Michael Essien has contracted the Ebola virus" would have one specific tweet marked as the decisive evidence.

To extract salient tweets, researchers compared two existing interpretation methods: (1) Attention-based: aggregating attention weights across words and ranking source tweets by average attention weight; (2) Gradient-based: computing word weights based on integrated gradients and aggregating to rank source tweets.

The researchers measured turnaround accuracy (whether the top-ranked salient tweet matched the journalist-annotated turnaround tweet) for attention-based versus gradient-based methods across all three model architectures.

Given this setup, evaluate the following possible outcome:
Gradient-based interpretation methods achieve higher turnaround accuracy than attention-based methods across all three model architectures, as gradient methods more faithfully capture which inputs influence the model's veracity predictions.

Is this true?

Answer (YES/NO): YES